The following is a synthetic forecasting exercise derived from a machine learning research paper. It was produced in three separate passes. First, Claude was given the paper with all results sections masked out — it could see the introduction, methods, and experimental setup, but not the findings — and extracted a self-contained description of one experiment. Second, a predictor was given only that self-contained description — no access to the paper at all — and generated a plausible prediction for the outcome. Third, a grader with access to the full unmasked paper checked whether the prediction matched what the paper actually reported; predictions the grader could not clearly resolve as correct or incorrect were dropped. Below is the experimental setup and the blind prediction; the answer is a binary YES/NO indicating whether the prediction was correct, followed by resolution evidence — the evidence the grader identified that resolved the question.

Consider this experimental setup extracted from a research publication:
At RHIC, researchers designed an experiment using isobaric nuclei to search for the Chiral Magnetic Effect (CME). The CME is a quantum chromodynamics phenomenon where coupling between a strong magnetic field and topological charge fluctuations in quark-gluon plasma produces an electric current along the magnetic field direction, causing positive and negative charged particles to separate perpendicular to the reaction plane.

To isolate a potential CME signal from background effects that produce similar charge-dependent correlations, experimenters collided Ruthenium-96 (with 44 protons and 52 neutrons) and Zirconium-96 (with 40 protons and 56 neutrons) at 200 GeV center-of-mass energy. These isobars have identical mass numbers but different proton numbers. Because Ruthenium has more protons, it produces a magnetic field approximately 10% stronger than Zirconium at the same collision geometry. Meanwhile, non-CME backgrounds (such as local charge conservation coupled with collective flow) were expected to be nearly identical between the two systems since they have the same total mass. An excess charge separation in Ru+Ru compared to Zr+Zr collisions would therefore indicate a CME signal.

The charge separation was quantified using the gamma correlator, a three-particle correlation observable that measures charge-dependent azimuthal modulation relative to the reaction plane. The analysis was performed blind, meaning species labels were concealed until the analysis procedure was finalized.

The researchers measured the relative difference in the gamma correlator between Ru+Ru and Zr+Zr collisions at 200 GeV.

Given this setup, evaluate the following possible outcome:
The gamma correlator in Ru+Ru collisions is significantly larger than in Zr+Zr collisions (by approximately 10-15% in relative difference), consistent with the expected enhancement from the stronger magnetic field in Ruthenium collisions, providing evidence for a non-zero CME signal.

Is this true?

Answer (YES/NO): NO